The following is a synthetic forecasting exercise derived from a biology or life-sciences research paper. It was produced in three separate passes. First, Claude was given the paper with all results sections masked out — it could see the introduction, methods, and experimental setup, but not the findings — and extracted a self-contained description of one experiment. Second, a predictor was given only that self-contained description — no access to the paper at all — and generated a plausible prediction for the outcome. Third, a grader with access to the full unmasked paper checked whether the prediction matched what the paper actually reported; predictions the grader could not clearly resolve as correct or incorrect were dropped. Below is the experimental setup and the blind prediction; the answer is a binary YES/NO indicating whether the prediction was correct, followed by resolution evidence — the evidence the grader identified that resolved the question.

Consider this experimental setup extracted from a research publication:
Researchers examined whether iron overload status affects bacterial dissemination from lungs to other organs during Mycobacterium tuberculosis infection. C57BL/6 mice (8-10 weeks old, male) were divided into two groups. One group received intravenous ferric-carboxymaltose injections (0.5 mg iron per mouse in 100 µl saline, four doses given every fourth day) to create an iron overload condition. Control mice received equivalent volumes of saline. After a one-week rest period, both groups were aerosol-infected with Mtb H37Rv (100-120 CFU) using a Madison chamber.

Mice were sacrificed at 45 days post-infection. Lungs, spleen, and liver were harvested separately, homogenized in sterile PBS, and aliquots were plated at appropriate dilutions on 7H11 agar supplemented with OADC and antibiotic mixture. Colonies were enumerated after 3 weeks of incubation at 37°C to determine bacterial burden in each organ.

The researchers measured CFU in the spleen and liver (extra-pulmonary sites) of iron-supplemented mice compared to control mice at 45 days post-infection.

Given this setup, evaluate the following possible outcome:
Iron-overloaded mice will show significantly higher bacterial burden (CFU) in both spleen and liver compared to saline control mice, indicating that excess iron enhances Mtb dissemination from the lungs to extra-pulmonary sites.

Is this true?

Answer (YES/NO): NO